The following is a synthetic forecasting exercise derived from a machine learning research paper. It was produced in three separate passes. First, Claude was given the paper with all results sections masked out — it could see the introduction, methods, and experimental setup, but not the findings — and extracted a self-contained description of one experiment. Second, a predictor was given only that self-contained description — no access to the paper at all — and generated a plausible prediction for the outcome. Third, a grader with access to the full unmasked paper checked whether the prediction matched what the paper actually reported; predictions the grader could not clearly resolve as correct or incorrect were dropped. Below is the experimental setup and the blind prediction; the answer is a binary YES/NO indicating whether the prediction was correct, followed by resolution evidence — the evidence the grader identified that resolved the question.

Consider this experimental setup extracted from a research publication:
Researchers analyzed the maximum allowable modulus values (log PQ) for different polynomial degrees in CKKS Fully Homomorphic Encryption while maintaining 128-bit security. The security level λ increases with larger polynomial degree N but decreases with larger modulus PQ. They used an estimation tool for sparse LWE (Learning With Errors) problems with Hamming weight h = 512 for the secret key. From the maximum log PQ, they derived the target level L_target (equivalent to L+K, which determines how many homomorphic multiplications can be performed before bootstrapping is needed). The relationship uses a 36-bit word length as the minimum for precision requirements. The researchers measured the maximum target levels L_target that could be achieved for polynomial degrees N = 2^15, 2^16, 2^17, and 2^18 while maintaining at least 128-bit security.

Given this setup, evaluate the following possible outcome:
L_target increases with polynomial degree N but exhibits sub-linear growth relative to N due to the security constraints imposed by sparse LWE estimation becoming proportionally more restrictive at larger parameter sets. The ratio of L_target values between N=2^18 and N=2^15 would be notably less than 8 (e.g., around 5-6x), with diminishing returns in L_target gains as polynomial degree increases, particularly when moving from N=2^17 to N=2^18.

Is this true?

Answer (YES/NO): NO